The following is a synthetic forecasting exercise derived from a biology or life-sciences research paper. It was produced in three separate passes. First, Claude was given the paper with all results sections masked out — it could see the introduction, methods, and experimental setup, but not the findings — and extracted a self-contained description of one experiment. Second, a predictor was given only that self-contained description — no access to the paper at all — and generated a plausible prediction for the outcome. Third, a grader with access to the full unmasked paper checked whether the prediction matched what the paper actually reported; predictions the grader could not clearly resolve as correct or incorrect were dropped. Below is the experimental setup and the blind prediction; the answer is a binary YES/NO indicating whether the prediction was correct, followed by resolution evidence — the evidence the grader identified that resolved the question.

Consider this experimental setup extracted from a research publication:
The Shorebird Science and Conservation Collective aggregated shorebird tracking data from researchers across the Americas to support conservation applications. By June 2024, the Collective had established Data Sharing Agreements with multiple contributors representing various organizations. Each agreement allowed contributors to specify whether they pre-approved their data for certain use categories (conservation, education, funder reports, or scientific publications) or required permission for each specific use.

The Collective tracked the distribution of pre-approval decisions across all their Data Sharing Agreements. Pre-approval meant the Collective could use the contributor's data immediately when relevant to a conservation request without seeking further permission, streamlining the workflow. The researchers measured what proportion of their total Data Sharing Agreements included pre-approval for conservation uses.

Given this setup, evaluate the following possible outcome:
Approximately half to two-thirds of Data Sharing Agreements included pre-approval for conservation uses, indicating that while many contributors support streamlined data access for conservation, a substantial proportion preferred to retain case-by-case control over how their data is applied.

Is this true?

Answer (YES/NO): YES